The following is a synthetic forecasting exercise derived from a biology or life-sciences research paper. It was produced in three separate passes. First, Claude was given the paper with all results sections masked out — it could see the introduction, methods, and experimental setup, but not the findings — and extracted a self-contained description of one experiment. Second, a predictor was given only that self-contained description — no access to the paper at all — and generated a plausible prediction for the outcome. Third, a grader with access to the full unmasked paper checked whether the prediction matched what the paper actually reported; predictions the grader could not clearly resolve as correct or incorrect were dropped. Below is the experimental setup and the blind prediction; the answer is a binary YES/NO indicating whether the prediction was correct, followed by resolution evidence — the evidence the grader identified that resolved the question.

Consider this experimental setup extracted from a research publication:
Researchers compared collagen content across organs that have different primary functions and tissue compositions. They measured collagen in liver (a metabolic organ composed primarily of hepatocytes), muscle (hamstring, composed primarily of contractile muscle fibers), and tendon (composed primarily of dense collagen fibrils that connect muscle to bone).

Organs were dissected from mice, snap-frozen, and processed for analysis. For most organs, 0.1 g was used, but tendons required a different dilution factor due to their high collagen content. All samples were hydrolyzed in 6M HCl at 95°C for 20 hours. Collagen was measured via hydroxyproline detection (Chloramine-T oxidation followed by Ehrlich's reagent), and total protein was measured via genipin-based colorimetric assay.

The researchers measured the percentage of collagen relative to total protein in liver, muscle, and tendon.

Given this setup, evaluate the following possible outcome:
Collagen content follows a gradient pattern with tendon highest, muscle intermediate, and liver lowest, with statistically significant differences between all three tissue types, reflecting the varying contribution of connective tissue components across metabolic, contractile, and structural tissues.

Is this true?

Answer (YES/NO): NO